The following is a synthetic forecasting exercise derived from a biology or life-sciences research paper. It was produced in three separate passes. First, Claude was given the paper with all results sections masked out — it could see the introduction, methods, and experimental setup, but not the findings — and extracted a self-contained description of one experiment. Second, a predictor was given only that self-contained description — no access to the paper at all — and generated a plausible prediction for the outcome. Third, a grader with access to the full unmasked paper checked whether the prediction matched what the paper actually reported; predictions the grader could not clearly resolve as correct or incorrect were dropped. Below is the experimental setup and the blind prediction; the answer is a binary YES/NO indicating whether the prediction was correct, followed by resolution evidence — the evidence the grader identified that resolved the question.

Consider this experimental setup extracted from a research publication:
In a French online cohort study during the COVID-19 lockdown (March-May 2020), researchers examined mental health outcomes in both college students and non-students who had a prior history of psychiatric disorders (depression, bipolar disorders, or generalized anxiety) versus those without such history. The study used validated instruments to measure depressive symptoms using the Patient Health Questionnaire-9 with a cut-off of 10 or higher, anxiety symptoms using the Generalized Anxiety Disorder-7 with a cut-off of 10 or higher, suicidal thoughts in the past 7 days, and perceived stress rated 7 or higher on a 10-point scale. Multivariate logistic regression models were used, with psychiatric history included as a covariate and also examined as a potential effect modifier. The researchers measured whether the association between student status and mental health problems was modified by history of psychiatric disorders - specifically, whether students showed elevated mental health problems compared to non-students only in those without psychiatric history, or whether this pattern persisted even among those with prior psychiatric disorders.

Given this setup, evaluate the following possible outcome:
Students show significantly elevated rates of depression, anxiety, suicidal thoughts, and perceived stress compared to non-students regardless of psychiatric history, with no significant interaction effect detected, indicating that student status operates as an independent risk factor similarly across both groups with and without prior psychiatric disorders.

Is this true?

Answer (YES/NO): NO